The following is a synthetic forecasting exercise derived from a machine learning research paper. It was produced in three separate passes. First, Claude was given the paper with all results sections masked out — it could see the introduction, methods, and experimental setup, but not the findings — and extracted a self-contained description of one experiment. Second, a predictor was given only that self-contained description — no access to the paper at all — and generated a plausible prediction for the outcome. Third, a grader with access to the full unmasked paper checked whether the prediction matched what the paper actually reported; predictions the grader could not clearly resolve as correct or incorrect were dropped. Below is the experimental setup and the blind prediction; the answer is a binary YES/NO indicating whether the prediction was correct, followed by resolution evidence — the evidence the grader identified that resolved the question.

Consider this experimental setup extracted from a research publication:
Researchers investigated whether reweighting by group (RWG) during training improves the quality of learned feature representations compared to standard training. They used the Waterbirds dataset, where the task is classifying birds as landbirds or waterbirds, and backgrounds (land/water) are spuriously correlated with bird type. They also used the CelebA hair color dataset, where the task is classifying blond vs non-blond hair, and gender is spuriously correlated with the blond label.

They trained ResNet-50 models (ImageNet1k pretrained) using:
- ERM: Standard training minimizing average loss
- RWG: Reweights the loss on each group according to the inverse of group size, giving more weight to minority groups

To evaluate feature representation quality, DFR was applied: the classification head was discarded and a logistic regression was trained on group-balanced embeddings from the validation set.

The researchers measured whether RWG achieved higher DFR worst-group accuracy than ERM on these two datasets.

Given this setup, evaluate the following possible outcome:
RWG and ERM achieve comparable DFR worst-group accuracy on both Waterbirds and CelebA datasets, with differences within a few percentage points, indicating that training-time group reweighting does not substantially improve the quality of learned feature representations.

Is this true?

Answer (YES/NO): YES